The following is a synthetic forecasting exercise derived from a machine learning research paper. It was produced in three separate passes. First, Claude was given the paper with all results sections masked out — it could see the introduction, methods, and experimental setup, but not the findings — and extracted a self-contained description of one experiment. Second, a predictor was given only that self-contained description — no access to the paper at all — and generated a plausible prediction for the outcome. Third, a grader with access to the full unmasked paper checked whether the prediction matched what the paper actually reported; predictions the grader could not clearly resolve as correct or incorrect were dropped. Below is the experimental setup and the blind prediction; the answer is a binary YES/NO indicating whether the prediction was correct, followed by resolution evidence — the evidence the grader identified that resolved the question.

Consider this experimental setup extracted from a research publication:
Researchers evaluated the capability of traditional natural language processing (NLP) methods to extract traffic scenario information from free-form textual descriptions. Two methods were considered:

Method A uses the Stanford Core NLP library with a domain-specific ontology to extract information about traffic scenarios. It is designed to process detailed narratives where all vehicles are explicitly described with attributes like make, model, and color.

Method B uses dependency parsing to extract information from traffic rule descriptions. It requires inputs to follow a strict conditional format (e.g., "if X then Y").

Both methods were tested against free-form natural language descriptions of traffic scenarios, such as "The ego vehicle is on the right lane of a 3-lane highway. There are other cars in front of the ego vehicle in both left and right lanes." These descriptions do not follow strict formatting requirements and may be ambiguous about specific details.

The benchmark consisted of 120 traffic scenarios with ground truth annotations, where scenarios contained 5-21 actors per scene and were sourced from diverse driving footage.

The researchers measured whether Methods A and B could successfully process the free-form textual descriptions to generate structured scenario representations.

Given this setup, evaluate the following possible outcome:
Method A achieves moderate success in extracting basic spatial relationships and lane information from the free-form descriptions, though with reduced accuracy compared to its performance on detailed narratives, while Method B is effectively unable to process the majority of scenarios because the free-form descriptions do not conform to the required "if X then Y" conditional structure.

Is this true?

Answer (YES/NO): NO